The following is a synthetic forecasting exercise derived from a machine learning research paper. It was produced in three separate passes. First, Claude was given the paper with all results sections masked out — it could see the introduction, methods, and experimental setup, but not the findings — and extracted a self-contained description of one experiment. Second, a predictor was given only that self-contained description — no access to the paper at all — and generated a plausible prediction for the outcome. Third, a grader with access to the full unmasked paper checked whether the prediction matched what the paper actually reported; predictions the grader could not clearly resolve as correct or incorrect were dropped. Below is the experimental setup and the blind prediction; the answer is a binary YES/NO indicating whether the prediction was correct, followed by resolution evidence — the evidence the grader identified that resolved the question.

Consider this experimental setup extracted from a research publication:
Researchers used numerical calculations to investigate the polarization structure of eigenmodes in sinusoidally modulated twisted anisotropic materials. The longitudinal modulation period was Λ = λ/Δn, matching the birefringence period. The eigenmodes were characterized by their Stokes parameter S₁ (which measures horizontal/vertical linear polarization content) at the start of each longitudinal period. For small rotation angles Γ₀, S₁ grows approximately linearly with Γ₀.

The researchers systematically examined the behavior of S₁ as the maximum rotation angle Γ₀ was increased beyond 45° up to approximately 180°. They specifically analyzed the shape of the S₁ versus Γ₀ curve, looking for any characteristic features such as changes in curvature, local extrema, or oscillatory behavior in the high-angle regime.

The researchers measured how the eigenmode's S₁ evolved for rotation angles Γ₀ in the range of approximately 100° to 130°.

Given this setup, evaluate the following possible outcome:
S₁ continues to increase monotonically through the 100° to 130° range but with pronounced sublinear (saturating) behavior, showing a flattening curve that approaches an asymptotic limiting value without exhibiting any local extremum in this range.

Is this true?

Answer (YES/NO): NO